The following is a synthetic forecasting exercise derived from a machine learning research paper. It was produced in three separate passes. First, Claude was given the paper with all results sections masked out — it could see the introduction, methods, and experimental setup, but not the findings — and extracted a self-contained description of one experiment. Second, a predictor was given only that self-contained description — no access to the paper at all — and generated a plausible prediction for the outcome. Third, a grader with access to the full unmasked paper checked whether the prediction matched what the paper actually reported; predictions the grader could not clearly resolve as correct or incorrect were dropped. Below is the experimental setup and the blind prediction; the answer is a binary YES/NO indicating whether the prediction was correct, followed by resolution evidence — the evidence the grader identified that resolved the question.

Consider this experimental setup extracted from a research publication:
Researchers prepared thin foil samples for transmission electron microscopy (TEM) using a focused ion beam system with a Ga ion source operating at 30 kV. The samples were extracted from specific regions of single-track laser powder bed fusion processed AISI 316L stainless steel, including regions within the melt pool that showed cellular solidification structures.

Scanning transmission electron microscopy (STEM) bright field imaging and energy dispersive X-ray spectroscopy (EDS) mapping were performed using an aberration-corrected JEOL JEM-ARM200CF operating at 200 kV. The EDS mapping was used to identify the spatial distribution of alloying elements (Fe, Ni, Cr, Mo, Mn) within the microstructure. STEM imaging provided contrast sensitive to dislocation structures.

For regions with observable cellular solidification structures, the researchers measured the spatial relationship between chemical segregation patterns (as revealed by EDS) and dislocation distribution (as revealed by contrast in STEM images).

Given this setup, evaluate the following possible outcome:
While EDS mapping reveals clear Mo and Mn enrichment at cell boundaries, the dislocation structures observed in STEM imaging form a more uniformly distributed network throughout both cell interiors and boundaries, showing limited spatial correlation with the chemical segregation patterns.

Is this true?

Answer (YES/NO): NO